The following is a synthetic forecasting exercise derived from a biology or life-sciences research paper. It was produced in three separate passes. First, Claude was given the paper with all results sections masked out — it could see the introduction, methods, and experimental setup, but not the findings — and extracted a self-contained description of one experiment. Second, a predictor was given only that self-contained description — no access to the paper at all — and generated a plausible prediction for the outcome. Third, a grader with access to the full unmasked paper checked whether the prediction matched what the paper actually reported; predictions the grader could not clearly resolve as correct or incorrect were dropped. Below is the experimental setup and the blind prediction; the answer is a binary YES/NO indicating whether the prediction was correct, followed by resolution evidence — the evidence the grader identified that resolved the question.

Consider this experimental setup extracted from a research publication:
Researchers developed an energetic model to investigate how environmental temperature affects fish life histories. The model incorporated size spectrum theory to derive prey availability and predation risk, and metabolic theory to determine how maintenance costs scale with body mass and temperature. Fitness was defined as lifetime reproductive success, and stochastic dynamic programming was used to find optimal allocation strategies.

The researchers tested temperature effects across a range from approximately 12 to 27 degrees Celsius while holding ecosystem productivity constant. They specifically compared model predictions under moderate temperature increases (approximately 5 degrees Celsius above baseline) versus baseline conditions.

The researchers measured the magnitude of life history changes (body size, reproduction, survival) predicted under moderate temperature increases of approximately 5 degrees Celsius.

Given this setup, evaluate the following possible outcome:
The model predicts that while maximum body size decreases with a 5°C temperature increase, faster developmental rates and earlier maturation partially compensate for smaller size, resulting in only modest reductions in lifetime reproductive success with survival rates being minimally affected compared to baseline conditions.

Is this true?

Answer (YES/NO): NO